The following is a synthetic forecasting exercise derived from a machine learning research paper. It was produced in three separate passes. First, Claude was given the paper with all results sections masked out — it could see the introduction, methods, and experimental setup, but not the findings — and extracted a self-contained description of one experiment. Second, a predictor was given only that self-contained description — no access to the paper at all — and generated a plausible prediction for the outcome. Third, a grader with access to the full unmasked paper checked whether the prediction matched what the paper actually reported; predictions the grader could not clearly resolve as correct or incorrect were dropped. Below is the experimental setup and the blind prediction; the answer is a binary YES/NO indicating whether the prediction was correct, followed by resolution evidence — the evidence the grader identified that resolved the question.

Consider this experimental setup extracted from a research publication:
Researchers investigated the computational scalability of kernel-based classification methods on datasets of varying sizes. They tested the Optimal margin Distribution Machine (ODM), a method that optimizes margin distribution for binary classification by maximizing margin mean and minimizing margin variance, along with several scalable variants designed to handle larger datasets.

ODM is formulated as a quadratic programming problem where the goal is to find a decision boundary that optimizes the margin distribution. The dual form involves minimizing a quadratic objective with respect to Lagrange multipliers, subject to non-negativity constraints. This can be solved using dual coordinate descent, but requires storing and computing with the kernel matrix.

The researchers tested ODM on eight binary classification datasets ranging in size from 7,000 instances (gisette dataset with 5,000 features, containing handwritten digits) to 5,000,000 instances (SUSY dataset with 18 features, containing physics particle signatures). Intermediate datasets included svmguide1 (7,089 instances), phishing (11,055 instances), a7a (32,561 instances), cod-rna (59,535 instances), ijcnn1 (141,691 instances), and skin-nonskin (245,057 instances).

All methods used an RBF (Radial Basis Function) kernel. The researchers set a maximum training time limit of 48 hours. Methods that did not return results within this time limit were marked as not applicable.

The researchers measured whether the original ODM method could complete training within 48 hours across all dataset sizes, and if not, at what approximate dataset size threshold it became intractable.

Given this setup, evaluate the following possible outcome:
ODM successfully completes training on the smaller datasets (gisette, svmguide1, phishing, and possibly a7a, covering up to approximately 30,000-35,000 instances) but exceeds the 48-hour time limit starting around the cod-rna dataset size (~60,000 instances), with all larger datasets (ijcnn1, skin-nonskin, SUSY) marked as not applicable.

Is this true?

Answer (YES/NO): YES